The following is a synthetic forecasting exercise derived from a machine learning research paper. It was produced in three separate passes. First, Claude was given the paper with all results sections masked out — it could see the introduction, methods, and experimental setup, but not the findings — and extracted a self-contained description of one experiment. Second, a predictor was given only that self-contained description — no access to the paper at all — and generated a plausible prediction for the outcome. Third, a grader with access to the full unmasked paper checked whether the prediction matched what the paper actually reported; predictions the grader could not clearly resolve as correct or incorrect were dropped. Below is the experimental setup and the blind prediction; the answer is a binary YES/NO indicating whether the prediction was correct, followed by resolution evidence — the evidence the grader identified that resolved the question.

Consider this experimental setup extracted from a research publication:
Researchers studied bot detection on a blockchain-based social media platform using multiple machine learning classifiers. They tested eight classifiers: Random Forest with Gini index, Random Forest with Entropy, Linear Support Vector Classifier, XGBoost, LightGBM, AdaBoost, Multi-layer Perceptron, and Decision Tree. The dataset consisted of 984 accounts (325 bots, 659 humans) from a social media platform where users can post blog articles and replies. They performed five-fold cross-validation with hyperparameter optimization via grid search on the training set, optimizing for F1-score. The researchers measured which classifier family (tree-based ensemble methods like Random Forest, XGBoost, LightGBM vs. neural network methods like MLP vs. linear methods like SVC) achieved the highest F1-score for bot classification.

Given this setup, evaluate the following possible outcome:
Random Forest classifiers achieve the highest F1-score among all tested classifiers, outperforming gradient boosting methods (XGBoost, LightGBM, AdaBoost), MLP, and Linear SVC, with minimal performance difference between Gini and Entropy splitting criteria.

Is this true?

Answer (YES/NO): YES